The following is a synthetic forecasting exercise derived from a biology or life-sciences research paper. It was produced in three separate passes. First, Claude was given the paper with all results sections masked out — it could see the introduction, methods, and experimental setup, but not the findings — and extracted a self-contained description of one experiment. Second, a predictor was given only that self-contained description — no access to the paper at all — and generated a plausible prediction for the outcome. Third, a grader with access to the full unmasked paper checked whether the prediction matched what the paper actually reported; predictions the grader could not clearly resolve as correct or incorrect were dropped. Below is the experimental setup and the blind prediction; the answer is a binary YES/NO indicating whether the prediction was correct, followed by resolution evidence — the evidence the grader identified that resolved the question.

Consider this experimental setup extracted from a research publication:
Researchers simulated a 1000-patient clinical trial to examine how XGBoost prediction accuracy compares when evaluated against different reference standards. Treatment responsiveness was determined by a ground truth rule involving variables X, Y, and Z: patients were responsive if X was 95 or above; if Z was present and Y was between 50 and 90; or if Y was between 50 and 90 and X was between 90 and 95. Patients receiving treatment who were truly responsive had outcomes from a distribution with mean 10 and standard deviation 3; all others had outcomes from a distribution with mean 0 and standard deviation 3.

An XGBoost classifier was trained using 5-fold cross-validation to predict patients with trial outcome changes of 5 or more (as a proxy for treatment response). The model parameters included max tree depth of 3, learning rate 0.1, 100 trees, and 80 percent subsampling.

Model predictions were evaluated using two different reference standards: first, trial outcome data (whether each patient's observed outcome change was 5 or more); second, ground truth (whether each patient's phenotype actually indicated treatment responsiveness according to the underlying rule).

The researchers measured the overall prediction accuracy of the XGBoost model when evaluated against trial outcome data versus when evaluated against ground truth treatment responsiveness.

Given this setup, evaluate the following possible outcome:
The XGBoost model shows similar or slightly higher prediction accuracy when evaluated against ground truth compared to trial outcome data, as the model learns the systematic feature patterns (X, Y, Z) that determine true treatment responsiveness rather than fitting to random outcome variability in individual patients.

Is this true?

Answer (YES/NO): YES